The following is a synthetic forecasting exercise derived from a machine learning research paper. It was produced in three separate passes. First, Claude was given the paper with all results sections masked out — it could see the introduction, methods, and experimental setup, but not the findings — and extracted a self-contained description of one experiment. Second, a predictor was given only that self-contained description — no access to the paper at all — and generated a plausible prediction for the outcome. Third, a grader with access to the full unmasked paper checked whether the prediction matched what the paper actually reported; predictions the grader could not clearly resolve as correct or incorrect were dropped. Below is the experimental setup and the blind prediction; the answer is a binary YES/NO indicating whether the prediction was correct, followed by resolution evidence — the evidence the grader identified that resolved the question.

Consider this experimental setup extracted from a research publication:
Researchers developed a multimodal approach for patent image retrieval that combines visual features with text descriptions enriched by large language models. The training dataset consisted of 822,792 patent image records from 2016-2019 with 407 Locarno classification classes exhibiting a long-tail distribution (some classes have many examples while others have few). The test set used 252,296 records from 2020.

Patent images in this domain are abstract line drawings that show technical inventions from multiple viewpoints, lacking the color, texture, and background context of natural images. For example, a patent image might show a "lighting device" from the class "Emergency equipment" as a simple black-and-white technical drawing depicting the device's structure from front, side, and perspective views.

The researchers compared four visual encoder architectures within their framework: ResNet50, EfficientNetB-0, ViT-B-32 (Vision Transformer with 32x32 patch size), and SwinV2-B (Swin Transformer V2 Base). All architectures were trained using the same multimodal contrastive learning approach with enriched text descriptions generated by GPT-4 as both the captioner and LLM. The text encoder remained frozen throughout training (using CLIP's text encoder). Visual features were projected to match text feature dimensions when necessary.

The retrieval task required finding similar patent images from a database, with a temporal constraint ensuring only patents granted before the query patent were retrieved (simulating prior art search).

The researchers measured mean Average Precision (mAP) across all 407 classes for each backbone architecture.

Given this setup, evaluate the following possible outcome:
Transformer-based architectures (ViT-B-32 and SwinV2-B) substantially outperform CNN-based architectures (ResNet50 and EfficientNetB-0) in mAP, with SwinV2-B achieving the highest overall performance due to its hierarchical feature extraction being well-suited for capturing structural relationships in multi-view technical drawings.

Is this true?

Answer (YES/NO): NO